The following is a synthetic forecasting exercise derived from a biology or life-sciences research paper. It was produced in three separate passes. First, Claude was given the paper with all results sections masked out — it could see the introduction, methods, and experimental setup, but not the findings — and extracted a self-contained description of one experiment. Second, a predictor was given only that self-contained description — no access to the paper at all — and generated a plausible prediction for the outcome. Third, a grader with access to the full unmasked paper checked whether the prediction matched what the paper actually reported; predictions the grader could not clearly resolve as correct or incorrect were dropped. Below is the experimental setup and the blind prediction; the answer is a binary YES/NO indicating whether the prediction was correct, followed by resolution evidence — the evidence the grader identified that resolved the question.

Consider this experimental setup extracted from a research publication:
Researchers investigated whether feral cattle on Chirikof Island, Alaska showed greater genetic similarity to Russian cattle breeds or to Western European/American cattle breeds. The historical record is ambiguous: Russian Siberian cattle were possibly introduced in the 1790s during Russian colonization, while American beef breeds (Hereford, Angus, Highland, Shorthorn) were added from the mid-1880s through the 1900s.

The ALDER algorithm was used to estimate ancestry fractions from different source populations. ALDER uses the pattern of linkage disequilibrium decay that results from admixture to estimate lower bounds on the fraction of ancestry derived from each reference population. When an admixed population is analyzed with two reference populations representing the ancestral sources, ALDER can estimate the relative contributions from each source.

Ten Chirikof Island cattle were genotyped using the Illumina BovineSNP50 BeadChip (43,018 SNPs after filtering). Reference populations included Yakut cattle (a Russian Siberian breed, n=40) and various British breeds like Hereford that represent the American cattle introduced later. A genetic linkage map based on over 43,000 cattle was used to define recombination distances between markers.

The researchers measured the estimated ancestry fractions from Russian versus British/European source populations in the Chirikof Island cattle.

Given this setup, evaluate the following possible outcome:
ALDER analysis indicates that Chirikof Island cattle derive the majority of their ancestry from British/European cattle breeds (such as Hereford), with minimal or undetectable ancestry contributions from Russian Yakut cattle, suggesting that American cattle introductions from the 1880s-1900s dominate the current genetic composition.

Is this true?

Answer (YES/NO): NO